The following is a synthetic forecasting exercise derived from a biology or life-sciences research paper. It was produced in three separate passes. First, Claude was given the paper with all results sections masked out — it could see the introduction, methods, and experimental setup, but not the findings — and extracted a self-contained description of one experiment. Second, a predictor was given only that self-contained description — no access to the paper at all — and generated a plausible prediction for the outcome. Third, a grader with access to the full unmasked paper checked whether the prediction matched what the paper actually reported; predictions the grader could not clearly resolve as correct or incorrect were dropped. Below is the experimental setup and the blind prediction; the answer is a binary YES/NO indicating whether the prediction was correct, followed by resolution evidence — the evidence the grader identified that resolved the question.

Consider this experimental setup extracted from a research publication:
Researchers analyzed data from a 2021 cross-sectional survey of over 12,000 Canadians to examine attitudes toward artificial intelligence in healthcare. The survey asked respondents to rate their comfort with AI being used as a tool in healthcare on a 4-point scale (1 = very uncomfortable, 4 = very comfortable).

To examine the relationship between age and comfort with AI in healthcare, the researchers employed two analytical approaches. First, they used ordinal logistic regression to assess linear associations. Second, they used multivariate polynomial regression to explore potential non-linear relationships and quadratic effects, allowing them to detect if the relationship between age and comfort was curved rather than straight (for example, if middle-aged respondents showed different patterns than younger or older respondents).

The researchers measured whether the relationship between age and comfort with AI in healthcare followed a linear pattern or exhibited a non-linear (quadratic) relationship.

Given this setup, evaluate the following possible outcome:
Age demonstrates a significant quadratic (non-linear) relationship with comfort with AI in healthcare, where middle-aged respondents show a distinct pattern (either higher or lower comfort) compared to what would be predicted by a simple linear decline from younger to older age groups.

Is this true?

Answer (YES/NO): YES